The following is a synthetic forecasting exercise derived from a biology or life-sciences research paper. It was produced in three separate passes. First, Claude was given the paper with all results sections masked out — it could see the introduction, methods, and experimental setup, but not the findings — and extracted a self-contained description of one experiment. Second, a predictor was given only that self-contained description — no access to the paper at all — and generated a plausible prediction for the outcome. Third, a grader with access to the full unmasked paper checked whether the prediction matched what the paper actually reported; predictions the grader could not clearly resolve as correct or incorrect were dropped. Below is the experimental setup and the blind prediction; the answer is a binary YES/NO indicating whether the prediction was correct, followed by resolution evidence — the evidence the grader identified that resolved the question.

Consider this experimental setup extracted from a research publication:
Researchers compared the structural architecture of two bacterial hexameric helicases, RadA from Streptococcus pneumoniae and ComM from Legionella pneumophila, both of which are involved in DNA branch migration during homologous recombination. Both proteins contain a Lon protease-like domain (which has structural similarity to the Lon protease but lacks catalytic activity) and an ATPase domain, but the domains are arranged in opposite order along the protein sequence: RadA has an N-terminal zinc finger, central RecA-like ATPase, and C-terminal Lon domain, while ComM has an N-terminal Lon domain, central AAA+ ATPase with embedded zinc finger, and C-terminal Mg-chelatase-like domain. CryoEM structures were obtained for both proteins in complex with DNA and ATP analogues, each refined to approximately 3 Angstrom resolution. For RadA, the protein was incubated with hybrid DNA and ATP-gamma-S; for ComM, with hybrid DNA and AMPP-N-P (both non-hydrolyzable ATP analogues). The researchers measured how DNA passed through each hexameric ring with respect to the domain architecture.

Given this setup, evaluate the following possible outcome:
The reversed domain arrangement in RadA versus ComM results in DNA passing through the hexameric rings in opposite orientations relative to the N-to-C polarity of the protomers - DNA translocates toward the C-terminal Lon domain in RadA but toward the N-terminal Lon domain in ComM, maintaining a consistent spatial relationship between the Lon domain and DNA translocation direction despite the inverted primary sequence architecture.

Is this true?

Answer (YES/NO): NO